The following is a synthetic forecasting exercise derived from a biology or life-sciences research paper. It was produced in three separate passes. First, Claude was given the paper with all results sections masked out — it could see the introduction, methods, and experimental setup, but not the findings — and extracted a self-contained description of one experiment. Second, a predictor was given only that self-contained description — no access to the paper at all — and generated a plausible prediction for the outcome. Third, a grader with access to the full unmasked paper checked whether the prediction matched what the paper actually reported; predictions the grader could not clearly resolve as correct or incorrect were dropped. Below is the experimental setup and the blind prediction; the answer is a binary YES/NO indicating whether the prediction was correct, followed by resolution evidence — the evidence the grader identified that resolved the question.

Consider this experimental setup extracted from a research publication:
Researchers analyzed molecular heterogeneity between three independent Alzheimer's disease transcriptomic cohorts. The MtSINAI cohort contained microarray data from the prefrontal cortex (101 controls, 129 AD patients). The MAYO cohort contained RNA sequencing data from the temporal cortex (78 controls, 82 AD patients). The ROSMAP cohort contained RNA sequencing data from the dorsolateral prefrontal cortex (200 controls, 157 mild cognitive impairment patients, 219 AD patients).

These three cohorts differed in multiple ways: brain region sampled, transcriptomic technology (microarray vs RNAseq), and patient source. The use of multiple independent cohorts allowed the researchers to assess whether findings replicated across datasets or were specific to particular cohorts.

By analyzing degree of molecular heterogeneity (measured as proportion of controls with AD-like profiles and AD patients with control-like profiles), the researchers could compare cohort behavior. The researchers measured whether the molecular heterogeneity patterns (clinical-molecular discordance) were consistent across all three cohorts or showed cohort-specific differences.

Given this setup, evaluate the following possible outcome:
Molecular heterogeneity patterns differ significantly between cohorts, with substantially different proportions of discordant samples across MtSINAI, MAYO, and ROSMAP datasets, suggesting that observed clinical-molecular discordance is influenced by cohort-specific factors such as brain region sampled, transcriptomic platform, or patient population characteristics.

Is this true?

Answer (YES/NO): YES